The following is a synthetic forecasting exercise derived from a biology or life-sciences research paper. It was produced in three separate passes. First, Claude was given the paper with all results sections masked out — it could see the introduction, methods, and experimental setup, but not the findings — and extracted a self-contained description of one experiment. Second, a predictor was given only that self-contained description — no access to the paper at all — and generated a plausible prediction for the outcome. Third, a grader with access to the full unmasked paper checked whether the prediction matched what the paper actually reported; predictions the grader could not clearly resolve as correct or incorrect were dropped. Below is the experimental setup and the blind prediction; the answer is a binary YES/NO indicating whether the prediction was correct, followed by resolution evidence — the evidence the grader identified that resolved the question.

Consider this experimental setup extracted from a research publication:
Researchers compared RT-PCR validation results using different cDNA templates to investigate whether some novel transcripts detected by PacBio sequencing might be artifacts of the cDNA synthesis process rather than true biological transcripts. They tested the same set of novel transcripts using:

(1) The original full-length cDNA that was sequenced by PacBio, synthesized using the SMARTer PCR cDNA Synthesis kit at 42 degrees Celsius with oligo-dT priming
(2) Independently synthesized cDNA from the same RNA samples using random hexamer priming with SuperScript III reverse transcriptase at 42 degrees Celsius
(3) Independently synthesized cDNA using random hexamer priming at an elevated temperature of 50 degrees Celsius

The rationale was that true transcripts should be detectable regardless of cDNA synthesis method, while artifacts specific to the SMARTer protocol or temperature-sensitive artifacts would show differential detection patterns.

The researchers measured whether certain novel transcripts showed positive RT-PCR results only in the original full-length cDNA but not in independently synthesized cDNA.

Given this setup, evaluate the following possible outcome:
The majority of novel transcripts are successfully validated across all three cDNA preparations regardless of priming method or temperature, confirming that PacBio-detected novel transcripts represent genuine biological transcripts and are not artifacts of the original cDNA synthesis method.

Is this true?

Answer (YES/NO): NO